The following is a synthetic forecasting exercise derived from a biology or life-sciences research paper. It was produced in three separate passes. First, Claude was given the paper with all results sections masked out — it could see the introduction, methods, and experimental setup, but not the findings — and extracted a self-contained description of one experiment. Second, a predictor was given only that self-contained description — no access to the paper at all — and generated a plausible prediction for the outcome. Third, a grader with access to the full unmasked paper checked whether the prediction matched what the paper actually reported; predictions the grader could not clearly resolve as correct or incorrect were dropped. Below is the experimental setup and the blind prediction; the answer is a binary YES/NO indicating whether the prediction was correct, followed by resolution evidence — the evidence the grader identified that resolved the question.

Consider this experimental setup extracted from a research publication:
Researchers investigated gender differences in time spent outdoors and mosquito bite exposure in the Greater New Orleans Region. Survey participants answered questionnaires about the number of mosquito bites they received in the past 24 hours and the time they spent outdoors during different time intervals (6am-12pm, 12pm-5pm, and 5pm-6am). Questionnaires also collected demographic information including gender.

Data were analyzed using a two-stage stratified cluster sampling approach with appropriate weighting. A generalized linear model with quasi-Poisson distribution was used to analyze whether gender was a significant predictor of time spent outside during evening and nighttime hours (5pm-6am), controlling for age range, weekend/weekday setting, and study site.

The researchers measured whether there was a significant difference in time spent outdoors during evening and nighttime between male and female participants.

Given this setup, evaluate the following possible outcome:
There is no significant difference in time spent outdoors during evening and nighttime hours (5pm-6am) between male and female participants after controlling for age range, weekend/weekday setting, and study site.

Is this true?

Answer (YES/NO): YES